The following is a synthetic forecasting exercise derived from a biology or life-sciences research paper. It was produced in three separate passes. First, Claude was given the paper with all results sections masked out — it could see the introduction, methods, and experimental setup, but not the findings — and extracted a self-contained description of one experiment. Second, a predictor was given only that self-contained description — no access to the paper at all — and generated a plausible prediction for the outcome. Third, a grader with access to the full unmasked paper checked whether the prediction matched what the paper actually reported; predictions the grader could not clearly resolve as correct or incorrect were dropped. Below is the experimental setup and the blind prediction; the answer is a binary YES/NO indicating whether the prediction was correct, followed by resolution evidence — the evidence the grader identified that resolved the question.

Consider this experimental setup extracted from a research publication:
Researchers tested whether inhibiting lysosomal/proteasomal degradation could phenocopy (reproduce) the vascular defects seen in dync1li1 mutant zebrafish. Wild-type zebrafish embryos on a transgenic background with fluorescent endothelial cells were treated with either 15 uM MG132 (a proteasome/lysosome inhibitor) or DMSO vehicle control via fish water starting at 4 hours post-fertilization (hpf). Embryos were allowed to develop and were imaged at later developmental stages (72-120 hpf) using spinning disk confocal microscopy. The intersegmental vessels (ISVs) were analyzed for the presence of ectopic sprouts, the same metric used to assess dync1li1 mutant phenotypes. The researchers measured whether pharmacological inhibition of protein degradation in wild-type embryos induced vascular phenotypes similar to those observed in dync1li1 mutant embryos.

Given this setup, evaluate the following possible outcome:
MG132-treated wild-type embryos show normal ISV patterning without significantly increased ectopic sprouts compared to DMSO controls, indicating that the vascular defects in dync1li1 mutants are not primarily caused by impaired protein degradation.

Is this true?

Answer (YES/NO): NO